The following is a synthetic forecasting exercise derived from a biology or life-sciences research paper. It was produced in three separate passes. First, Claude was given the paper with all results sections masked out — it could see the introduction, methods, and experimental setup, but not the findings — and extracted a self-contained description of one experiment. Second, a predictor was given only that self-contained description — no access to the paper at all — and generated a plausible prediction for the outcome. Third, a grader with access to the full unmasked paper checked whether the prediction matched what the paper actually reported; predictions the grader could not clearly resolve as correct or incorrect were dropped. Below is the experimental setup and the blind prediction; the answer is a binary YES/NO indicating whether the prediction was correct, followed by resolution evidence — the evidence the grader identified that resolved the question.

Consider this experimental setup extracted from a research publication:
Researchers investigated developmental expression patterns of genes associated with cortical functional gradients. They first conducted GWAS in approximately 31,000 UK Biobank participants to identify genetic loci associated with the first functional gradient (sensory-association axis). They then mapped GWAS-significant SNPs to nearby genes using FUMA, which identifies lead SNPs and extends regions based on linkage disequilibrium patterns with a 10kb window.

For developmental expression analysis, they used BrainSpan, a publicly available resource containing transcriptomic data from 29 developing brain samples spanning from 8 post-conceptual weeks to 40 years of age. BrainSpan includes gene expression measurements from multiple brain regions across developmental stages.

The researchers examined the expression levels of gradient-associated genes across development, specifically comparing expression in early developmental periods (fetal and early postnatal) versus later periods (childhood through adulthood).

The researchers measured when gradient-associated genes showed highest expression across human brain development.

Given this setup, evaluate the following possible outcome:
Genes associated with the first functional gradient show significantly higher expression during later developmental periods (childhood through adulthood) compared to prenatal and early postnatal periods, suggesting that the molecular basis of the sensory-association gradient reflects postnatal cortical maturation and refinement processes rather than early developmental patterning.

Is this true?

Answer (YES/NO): NO